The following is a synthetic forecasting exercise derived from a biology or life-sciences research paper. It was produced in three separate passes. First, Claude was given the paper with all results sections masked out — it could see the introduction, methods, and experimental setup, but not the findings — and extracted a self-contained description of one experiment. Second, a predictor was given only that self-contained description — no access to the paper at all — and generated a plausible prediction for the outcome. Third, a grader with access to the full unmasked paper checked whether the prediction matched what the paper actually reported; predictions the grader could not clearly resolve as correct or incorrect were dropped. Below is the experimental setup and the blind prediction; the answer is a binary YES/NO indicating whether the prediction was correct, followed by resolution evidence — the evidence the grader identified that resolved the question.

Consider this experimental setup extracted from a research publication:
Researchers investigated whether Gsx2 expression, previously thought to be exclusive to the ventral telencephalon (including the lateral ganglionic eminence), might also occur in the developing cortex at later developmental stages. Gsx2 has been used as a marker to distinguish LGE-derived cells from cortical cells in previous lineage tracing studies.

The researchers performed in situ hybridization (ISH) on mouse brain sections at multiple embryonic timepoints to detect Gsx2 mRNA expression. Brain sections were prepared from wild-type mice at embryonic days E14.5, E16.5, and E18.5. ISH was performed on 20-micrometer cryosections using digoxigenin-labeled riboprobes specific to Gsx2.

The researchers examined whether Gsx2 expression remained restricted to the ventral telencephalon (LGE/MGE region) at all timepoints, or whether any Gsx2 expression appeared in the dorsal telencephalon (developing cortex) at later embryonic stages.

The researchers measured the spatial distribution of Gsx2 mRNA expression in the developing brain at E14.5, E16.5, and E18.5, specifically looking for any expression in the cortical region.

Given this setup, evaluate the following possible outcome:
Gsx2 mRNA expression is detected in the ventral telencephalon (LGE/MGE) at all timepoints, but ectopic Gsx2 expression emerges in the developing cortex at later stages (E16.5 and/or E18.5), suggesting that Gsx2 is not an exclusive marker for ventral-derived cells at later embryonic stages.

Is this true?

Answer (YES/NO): YES